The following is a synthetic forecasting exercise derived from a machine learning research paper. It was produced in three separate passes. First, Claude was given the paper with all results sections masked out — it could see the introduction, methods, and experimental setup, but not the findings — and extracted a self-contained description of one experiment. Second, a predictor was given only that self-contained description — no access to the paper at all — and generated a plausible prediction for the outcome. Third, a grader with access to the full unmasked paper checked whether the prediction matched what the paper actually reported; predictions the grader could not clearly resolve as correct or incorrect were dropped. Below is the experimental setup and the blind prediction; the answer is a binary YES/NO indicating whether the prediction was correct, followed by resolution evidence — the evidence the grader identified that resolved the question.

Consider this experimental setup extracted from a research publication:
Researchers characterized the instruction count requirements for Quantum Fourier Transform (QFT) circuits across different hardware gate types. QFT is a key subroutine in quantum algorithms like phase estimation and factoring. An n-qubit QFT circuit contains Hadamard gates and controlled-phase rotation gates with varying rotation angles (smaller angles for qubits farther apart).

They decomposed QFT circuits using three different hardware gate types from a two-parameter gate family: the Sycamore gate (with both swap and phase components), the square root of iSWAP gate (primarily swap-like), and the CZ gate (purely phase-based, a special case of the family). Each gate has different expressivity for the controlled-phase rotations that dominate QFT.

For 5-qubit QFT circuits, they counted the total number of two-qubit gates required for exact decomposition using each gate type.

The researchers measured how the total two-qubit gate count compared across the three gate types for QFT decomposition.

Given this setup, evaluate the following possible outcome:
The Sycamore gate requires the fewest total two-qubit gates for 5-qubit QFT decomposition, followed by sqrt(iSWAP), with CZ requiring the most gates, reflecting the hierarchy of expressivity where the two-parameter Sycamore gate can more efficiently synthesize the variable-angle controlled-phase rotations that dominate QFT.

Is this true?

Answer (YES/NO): NO